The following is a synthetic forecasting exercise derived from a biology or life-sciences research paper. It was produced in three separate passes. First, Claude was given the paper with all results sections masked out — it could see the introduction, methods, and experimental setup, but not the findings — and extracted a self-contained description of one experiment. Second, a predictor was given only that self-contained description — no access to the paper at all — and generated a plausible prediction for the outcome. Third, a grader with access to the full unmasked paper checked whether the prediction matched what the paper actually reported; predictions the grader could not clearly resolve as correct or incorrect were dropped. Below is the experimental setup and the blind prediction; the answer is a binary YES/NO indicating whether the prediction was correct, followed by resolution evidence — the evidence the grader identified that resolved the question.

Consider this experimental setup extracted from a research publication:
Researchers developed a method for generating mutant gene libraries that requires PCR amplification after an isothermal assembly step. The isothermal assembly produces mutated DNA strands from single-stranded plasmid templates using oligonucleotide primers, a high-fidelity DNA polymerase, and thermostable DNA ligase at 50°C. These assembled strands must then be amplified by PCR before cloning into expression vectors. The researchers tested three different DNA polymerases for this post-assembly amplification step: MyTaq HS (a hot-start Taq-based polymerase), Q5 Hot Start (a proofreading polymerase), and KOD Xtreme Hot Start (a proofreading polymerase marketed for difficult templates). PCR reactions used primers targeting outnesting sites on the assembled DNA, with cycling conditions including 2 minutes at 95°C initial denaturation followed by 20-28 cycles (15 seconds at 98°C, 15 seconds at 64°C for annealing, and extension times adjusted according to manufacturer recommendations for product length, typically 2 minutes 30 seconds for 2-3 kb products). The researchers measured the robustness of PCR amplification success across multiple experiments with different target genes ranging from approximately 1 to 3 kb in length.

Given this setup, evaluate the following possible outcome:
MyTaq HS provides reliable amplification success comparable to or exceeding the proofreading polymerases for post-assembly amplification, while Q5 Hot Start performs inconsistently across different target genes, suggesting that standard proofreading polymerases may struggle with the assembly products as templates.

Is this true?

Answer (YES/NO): NO